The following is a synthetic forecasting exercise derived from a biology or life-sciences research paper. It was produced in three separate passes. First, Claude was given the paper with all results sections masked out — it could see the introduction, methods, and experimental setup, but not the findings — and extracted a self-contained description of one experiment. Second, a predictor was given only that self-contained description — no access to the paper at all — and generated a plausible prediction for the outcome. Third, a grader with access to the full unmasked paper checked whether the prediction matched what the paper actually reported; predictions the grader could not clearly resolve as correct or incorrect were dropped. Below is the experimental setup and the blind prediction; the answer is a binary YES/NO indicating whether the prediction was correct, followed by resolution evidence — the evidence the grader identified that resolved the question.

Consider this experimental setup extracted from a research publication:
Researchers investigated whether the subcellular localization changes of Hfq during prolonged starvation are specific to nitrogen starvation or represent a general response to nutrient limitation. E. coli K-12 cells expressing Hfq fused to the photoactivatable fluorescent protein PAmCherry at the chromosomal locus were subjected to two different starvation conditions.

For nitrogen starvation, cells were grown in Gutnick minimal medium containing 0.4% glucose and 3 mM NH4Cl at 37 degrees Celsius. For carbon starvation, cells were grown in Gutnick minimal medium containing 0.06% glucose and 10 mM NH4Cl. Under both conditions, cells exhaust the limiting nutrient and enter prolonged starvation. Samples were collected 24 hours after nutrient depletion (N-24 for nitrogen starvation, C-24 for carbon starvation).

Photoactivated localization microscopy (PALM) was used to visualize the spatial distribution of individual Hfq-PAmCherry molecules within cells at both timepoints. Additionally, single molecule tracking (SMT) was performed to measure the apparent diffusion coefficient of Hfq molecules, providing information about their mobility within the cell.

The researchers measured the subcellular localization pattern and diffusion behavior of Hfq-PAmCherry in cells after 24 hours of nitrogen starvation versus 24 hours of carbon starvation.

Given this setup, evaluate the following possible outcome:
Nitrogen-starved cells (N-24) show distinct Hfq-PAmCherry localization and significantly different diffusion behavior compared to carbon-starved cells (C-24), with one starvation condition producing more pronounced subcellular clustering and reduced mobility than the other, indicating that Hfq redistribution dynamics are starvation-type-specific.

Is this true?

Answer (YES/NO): YES